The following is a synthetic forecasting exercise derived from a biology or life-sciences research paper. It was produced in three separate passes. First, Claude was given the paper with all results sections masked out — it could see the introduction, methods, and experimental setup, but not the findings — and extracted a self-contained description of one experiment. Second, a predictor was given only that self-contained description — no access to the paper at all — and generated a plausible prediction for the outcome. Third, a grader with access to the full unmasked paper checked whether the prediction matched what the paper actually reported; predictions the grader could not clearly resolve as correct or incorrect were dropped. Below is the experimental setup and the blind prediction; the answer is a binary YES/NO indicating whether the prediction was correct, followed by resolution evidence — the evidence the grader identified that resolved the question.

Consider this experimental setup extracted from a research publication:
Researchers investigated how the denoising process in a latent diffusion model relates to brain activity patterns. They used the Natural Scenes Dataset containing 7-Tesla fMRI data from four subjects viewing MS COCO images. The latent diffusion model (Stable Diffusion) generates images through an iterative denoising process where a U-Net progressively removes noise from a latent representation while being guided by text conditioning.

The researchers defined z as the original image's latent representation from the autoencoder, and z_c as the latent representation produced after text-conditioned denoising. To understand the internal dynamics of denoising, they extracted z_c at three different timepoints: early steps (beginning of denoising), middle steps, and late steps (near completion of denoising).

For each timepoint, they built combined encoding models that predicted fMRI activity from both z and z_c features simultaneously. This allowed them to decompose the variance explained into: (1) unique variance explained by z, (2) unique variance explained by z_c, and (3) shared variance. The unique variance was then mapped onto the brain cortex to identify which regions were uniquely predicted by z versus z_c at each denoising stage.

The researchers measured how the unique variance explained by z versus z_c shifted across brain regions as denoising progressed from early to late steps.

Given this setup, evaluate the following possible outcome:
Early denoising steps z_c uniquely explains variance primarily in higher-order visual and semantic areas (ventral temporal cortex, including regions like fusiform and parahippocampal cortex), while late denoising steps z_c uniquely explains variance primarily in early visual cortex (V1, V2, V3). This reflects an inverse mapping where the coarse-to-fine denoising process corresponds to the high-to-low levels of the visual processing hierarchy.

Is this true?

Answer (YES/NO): NO